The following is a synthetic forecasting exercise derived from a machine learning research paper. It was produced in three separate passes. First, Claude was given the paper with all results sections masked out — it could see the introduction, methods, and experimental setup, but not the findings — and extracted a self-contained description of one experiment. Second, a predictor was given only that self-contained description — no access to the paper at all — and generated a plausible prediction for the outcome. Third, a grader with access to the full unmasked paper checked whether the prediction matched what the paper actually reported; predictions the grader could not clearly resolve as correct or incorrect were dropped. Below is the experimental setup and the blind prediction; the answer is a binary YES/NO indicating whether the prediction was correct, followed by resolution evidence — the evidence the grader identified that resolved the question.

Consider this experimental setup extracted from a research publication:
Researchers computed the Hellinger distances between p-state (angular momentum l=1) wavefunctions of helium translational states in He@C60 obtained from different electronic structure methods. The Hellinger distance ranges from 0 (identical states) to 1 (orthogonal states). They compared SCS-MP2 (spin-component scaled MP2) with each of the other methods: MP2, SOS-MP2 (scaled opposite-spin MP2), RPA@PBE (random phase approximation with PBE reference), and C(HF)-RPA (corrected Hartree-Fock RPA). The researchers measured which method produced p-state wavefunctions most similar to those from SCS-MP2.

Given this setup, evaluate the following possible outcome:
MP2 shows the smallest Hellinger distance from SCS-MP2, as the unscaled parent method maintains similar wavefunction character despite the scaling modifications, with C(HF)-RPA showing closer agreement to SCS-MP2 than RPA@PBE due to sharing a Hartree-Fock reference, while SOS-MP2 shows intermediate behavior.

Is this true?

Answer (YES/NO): NO